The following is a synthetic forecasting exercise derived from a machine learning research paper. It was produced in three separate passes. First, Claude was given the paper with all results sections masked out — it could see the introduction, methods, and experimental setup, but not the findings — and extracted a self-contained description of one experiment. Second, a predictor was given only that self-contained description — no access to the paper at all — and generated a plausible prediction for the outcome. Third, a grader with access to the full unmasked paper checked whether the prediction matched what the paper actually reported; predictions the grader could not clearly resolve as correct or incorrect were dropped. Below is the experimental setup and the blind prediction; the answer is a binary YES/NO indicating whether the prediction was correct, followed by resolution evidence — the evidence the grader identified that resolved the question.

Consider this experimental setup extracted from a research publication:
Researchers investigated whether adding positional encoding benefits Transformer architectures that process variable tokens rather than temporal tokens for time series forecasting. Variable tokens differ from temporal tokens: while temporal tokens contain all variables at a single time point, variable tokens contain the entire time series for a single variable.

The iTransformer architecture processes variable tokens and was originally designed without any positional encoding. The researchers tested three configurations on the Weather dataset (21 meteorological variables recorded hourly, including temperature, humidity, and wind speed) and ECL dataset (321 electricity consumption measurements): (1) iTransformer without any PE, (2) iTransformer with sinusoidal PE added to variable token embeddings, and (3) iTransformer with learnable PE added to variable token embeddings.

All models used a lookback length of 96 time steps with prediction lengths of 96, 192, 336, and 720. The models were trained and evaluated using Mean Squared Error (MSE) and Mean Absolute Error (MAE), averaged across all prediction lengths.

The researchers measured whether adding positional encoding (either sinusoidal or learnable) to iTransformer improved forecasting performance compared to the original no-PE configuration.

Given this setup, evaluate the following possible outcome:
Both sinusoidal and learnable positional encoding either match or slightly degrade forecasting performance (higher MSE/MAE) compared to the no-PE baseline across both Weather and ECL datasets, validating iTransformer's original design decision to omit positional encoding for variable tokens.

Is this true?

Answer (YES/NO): NO